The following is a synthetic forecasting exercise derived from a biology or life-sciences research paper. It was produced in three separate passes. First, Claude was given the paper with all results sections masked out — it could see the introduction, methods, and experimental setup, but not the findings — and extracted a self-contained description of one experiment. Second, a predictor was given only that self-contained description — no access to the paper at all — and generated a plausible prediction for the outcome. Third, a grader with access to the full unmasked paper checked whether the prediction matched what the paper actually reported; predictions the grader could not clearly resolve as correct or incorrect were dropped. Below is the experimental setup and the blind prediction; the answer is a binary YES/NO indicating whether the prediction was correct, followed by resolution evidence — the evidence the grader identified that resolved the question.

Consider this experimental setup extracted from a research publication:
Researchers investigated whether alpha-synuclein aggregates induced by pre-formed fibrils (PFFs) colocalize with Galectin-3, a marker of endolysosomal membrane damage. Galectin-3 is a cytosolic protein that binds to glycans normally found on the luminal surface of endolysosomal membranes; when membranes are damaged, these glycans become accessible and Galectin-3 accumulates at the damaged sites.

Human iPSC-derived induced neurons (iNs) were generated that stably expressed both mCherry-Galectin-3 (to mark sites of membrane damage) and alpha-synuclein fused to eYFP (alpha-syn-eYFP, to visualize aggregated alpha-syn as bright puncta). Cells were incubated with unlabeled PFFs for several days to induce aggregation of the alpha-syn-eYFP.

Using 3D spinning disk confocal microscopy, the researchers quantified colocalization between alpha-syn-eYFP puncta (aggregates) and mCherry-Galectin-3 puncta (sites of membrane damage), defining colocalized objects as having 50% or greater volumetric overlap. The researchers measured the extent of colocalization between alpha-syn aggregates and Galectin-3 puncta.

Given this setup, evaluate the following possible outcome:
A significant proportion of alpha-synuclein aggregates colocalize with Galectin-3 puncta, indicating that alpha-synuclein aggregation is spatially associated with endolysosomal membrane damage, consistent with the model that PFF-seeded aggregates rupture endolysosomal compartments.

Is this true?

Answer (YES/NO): NO